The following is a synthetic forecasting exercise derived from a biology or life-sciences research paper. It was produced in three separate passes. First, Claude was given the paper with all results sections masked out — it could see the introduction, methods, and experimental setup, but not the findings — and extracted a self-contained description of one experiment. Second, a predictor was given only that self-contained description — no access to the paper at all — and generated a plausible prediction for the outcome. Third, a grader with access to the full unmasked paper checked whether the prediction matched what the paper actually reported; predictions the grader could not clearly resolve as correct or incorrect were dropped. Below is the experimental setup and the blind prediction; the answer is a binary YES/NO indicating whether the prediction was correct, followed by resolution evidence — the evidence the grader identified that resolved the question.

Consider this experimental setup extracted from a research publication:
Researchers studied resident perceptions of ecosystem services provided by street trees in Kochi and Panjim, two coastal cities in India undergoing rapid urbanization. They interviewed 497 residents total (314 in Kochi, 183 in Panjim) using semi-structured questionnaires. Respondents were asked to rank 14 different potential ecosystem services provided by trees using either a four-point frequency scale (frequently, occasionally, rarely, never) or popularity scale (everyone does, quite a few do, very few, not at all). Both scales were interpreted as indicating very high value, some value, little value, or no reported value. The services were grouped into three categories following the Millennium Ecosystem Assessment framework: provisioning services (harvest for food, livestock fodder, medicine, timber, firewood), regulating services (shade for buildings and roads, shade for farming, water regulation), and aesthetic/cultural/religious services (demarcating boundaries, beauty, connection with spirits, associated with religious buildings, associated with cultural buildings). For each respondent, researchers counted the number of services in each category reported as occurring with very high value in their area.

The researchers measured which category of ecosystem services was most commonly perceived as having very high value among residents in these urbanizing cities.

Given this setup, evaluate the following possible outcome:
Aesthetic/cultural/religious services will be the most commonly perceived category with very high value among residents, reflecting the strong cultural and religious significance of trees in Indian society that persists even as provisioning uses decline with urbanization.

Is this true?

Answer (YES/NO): NO